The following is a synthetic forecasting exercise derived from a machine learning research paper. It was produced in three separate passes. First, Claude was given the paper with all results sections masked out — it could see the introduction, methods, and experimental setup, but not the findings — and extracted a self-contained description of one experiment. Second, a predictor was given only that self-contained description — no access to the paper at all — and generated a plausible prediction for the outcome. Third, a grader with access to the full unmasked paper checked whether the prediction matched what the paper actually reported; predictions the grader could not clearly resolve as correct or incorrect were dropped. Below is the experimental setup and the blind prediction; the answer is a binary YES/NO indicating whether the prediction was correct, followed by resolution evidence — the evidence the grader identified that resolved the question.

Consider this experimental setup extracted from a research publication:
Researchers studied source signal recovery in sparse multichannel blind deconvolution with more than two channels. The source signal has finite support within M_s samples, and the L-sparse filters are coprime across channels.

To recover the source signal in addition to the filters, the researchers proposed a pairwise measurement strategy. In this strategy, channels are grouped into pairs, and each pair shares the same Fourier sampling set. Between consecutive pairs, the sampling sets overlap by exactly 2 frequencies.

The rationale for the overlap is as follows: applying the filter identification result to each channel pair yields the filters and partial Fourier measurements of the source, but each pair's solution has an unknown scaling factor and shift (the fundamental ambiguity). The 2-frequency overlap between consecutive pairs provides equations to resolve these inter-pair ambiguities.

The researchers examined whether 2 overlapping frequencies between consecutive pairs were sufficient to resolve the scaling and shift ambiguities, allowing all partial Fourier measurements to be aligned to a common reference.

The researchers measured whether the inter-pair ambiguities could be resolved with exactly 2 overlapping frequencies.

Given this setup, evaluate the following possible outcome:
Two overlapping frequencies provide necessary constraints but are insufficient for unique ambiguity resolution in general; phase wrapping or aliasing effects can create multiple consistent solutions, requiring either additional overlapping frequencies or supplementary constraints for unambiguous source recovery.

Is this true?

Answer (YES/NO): NO